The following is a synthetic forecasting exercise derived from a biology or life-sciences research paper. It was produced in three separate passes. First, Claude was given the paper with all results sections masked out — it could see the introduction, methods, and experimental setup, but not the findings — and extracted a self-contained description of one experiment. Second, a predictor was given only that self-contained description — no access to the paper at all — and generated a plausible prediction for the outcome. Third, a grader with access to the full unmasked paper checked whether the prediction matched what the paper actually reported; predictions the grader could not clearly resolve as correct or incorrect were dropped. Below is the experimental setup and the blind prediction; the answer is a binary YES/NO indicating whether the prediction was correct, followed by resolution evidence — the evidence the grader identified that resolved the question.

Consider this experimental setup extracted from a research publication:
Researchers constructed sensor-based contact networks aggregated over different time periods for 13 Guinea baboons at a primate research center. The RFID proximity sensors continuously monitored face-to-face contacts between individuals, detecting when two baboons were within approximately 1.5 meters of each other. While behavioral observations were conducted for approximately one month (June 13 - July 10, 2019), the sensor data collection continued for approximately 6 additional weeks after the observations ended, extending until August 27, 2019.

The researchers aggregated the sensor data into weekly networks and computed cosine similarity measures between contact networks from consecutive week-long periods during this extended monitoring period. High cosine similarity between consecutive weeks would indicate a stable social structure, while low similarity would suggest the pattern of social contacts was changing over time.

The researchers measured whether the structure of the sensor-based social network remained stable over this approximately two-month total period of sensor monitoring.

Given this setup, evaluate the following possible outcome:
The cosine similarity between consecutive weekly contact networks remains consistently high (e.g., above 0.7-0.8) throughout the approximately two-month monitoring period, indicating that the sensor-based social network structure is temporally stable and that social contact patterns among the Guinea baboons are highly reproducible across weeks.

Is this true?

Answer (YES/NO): YES